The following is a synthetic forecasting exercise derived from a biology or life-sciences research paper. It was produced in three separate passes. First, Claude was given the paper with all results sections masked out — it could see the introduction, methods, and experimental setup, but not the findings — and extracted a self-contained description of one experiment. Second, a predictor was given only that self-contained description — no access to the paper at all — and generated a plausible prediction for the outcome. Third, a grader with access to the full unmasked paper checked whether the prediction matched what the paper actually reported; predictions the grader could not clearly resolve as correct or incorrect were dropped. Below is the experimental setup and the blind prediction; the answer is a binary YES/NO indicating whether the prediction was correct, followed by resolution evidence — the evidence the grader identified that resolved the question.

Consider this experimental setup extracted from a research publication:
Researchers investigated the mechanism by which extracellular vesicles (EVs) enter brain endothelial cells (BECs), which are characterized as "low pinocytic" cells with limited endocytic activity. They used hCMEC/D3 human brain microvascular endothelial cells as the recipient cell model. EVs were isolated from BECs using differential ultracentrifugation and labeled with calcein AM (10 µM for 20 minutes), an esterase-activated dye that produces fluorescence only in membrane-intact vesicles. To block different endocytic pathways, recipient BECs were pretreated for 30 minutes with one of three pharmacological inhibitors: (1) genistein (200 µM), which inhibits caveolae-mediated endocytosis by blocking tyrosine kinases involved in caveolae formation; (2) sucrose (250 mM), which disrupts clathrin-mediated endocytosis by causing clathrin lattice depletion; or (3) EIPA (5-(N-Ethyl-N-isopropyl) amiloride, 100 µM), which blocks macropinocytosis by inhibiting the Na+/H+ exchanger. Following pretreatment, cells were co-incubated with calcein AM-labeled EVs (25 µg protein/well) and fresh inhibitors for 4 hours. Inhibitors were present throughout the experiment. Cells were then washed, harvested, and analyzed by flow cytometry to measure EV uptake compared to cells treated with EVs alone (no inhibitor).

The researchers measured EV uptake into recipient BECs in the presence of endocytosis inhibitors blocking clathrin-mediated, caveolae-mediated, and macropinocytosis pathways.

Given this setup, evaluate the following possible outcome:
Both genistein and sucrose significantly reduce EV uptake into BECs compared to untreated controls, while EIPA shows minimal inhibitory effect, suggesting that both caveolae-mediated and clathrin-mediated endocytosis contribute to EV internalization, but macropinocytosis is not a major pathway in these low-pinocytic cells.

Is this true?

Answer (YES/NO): NO